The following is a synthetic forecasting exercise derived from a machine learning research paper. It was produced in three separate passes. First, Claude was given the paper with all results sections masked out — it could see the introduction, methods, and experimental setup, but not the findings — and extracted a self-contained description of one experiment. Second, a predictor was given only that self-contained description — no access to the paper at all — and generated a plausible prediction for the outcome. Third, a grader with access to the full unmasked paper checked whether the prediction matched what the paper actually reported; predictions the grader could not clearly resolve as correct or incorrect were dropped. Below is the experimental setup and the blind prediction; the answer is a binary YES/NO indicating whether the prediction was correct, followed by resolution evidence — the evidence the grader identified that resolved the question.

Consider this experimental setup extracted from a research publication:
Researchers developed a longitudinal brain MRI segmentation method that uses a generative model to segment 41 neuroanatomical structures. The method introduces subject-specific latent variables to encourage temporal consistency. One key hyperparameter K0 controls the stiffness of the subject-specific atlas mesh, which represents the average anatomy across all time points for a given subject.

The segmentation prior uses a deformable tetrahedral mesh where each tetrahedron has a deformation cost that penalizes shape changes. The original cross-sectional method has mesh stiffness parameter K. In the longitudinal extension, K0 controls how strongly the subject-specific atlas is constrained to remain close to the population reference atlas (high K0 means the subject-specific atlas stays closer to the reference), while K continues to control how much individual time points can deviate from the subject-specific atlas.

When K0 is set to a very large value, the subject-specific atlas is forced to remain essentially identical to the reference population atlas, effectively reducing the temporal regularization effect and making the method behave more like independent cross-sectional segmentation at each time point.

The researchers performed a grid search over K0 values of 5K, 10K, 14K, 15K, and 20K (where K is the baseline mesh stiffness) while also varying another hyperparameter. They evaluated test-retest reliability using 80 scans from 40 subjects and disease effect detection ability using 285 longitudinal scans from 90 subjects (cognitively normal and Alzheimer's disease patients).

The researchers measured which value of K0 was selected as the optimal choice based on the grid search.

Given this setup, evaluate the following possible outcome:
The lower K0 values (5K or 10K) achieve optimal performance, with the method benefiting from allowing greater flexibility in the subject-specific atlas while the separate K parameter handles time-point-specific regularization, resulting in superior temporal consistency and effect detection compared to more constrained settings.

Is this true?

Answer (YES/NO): NO